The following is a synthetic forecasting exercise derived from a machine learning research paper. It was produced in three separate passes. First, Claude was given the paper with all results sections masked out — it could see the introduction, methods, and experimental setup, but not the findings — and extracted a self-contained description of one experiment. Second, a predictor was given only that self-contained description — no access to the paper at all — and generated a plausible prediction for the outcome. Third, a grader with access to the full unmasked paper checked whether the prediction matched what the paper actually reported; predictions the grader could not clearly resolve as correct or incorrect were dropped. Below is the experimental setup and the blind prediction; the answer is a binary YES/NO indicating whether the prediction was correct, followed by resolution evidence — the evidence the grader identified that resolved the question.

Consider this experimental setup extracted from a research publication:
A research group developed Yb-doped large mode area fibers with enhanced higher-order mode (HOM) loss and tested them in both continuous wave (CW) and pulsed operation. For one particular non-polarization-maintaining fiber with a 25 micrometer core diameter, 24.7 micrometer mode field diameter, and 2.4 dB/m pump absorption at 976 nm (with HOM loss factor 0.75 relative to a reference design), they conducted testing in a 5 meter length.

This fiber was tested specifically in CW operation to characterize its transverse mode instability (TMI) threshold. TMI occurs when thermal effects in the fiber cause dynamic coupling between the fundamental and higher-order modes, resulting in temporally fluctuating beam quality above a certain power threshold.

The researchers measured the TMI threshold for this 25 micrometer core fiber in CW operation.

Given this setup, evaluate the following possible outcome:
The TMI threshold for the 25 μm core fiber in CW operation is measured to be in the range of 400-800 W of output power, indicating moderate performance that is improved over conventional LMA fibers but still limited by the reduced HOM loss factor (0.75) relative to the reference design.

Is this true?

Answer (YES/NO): NO